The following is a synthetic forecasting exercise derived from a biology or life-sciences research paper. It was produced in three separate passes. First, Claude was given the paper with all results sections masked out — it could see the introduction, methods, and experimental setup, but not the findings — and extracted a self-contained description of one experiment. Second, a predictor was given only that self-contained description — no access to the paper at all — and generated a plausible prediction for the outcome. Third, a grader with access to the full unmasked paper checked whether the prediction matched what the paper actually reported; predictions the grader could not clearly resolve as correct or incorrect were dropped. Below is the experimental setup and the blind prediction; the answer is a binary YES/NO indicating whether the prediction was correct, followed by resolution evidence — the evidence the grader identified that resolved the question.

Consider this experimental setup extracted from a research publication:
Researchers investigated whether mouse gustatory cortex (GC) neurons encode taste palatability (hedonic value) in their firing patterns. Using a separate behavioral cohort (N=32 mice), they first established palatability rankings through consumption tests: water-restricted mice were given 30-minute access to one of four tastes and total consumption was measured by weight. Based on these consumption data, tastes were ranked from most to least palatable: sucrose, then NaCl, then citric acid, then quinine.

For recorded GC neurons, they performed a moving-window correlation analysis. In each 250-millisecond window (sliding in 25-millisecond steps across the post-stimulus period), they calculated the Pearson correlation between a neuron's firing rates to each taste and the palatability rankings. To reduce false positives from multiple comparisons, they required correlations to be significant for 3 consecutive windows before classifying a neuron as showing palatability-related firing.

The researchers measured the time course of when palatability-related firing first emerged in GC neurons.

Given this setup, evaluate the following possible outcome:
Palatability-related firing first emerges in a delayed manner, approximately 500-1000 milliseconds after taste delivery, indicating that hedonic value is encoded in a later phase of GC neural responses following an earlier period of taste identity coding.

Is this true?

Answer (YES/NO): YES